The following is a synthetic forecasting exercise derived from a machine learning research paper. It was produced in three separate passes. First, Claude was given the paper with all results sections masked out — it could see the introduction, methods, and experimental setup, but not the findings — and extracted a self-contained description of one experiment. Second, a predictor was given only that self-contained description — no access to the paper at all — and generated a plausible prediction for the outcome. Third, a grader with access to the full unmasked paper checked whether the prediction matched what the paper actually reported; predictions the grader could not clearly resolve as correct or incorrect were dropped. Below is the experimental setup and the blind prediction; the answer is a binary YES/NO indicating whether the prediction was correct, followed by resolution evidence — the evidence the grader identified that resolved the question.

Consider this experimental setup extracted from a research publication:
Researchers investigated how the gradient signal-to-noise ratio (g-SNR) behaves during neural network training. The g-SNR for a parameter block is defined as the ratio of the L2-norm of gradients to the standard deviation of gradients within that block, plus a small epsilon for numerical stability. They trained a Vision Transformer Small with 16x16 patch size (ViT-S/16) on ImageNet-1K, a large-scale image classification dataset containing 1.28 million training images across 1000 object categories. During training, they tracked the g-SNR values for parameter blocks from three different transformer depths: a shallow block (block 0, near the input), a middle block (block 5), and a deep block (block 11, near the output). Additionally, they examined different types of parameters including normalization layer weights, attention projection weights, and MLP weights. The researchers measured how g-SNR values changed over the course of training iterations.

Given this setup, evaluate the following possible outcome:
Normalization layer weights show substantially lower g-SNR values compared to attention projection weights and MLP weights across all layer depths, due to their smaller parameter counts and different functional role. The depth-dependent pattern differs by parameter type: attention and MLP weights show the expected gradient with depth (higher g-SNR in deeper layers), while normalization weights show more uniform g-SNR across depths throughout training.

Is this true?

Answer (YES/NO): NO